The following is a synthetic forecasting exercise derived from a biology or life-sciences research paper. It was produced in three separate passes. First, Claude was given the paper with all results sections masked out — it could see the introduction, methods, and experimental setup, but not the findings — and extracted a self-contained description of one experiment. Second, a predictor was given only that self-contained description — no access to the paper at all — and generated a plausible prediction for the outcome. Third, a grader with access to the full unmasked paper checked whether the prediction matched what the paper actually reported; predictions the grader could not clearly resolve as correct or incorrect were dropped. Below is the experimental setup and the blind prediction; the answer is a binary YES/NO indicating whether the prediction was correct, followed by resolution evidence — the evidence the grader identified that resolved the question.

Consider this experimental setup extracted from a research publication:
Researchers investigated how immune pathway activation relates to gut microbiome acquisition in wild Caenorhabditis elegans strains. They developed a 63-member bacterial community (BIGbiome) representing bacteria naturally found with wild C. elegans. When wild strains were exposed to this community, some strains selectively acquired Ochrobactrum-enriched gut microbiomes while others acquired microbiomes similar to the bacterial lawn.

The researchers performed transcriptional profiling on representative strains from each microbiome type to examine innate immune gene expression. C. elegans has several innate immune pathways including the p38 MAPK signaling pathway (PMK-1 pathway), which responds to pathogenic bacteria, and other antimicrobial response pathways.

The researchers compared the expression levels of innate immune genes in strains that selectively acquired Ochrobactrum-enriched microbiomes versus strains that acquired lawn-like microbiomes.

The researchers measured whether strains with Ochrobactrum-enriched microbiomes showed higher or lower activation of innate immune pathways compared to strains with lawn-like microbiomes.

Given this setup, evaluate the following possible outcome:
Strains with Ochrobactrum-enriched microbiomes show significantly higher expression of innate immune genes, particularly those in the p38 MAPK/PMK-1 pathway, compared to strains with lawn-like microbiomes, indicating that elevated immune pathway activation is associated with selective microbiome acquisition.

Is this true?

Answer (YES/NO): YES